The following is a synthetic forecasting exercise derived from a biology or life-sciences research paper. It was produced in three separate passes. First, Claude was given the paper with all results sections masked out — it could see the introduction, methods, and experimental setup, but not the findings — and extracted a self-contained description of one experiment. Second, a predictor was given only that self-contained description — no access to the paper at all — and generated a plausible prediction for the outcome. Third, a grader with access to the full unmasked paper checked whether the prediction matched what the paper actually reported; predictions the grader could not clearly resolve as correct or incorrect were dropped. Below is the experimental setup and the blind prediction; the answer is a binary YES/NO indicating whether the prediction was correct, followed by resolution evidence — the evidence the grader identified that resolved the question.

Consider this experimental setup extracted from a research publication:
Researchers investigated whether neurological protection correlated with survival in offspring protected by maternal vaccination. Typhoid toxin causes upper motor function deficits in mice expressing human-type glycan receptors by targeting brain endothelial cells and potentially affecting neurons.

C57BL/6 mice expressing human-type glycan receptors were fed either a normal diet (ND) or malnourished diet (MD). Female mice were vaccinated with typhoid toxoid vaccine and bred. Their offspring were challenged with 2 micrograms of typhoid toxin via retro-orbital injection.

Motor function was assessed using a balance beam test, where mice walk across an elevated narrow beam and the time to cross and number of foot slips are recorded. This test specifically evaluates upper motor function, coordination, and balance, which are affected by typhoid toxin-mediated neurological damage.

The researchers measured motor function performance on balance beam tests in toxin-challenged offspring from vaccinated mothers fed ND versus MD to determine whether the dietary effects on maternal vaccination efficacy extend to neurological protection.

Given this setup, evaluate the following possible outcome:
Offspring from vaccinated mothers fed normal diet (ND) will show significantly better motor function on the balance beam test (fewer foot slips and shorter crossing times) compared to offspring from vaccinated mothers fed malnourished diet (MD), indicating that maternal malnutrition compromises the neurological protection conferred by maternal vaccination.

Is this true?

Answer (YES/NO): YES